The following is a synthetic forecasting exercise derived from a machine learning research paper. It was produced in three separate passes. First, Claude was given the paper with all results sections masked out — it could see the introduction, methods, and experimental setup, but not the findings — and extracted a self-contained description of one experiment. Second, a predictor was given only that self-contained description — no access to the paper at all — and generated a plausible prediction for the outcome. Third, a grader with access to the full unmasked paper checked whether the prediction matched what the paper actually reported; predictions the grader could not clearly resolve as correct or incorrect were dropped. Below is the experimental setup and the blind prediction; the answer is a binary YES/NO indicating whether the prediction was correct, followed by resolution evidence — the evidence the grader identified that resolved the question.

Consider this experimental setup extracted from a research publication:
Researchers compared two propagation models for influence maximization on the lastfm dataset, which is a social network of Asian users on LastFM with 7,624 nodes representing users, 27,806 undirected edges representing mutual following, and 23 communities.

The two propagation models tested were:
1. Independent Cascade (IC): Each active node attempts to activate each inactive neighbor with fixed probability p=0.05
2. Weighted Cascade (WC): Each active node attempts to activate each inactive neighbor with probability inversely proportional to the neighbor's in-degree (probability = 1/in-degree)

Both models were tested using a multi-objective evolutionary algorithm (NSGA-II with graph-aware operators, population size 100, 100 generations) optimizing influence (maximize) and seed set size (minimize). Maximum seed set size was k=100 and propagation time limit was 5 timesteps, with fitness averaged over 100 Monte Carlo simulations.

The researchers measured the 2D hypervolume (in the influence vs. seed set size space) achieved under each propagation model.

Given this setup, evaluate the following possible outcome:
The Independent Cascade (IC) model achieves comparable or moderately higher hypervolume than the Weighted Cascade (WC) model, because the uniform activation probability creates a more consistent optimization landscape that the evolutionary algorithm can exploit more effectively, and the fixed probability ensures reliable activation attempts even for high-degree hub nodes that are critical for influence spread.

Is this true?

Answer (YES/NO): NO